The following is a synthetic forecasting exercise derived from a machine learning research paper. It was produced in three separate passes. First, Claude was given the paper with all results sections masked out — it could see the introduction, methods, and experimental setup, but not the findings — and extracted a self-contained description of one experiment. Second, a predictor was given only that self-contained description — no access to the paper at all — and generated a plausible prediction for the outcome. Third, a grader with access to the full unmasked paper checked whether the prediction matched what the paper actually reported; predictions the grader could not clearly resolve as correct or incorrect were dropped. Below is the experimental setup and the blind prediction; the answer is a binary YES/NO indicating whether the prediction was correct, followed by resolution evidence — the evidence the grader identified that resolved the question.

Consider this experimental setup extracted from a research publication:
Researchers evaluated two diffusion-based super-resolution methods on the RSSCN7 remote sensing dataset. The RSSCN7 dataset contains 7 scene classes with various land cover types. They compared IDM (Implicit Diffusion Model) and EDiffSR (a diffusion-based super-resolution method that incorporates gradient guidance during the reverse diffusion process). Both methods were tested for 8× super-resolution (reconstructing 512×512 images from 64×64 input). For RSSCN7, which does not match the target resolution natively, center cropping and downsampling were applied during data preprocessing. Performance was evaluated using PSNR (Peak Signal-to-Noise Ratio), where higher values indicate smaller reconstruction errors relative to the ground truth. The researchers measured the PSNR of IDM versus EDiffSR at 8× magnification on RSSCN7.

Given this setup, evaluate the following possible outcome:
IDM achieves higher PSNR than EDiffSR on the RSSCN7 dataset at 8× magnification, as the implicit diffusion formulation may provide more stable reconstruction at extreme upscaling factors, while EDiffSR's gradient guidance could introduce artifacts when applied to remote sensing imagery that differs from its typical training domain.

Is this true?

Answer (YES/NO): NO